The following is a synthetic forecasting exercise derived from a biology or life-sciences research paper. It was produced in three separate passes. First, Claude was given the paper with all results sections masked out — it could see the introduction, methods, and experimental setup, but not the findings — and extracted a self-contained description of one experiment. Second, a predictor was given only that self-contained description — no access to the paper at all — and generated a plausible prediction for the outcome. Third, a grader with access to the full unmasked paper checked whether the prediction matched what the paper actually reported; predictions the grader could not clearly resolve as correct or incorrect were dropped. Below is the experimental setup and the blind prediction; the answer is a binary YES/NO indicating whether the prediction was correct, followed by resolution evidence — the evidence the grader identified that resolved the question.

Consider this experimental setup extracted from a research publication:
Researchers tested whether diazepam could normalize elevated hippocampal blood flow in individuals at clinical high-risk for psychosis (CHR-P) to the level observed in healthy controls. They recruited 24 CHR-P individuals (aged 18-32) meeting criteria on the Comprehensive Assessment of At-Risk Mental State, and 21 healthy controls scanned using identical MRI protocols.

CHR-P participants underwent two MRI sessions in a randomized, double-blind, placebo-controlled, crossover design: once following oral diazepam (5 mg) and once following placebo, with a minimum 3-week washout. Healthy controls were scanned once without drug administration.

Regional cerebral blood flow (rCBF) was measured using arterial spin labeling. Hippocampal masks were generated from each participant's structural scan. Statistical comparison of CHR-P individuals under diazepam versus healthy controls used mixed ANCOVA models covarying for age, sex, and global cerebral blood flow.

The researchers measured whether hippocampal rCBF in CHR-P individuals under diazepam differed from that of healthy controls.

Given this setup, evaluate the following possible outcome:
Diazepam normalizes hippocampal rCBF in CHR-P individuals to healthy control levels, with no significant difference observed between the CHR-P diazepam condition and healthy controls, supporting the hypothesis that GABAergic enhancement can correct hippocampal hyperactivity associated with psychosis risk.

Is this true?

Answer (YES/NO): YES